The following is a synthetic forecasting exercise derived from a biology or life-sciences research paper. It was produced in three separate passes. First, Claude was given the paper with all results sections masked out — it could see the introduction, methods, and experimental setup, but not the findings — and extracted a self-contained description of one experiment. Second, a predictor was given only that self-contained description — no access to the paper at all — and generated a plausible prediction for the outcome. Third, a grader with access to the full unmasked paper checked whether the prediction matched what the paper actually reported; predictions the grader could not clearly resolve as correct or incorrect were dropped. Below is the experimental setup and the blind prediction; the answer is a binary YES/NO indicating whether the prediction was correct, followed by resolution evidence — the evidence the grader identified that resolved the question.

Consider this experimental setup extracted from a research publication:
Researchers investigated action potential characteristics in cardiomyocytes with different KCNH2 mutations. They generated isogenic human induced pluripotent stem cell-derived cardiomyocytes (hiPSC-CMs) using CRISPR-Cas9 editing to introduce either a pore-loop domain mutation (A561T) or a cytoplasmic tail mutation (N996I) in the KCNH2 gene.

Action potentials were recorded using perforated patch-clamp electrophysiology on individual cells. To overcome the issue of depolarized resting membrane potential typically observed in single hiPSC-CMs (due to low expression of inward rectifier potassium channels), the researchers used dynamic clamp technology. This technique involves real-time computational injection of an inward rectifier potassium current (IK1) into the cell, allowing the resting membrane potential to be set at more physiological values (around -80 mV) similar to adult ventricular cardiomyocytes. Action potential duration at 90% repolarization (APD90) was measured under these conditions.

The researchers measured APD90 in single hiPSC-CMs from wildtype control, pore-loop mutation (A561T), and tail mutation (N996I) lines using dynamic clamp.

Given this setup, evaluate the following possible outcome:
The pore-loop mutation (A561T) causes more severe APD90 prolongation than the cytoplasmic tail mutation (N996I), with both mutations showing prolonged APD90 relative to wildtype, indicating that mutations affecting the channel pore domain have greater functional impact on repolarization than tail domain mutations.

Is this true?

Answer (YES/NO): NO